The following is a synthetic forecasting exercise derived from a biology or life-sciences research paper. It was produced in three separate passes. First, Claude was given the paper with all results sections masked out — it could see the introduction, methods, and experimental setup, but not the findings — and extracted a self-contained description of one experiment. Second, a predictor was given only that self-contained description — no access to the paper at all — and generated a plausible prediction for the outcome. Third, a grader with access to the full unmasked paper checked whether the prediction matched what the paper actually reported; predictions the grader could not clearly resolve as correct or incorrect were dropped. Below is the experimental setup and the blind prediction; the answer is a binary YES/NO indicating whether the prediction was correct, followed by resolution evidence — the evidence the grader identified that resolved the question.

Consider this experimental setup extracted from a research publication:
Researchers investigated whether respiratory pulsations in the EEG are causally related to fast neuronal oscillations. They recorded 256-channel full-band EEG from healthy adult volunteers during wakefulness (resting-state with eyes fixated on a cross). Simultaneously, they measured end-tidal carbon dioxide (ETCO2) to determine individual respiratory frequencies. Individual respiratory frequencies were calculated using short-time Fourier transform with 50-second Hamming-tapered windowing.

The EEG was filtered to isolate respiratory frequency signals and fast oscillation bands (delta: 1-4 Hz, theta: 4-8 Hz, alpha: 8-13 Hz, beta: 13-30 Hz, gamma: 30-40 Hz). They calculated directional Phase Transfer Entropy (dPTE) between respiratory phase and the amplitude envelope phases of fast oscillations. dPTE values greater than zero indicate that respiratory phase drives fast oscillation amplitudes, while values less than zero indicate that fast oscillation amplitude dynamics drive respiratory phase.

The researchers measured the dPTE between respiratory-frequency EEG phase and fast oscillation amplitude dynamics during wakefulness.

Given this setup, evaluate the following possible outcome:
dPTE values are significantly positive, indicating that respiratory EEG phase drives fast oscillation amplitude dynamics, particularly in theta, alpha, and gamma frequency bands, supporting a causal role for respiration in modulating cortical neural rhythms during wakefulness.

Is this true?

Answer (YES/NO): YES